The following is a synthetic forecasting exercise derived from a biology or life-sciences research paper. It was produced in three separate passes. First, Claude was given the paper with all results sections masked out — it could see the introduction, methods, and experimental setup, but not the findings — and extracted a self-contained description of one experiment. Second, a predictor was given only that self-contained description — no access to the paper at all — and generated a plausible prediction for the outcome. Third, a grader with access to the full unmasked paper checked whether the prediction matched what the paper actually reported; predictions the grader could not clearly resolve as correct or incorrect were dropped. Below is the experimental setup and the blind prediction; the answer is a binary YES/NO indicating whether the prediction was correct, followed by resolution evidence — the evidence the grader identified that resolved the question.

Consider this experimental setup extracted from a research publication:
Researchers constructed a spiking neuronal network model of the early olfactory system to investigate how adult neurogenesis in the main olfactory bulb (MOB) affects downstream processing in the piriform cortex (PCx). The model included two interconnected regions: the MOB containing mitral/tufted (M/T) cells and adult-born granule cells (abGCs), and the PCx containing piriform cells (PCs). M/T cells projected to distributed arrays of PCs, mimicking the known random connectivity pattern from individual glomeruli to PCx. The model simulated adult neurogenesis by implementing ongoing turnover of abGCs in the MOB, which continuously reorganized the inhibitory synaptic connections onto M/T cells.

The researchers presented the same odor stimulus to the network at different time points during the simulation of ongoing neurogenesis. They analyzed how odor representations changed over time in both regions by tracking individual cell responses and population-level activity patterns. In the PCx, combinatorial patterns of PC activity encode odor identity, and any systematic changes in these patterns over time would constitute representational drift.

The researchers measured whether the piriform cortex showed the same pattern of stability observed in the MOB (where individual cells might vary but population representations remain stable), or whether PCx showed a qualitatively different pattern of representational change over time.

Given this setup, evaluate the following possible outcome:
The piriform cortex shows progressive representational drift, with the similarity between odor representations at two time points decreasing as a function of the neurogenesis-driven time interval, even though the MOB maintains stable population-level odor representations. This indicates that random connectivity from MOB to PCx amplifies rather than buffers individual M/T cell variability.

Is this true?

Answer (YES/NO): YES